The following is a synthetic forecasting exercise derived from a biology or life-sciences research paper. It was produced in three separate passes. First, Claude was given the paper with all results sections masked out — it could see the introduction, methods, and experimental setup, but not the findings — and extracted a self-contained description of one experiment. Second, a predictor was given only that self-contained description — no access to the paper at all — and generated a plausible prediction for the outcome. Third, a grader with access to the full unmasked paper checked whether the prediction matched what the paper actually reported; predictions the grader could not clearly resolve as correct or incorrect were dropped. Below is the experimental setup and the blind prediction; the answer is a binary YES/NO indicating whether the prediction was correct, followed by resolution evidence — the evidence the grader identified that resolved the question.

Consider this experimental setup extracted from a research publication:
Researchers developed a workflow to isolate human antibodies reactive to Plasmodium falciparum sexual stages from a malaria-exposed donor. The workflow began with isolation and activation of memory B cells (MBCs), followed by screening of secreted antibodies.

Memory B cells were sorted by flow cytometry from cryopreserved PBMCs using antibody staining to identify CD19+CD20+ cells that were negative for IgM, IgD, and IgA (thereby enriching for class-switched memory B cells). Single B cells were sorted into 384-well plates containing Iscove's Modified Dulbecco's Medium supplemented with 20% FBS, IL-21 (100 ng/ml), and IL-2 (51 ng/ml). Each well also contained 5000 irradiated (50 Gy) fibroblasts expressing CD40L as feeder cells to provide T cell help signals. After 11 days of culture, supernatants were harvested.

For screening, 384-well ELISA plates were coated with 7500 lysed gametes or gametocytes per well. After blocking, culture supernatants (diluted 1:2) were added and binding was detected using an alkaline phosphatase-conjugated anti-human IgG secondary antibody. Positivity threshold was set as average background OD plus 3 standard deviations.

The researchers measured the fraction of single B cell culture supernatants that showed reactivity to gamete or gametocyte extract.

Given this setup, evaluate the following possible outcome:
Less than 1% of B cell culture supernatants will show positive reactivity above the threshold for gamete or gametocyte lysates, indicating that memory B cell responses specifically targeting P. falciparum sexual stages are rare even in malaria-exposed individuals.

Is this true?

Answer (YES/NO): NO